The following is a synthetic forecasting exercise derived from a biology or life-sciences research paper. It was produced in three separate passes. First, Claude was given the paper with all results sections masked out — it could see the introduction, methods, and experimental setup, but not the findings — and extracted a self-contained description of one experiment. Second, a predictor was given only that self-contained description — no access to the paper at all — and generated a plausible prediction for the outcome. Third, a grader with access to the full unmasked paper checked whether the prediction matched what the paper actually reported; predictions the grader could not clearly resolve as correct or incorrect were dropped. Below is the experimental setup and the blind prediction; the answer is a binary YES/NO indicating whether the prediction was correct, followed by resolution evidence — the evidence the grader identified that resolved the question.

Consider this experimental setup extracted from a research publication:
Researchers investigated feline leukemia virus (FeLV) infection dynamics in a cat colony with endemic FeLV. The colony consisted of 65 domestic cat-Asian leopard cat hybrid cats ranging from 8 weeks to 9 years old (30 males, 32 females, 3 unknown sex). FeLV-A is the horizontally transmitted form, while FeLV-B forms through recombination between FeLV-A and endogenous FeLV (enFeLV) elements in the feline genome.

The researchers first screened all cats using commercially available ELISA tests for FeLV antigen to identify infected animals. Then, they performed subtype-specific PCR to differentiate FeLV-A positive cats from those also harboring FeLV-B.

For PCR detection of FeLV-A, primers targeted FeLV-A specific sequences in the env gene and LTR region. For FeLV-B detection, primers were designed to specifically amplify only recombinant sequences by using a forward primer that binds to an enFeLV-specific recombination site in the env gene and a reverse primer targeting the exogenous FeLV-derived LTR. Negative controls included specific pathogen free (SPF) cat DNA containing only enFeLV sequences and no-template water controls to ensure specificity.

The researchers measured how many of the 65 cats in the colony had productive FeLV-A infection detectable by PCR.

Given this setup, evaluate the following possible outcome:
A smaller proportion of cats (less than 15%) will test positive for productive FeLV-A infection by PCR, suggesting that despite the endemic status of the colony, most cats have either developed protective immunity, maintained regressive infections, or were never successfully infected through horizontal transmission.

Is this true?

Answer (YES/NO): NO